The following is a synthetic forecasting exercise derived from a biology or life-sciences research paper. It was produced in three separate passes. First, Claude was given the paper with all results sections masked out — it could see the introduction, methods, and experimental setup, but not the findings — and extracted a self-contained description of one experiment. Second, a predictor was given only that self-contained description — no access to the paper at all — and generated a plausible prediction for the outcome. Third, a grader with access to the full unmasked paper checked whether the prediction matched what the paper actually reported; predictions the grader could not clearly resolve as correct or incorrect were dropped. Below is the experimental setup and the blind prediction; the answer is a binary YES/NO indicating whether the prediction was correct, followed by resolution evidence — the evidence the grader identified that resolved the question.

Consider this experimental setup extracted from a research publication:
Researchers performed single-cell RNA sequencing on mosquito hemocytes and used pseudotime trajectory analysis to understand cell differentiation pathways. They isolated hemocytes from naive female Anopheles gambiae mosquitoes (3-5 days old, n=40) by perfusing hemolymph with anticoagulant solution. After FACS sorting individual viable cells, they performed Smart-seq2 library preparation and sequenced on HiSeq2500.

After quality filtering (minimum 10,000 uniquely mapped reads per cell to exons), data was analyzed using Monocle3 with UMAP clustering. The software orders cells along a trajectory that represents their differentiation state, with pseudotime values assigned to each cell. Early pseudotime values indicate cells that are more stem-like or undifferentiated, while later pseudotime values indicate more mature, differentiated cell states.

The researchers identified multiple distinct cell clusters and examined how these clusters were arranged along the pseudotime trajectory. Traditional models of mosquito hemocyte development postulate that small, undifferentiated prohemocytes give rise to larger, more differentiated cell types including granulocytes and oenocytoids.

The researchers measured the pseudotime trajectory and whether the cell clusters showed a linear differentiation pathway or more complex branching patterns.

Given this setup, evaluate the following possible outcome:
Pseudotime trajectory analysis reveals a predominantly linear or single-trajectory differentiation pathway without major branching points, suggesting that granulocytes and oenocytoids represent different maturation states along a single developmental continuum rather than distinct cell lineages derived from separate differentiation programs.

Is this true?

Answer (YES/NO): NO